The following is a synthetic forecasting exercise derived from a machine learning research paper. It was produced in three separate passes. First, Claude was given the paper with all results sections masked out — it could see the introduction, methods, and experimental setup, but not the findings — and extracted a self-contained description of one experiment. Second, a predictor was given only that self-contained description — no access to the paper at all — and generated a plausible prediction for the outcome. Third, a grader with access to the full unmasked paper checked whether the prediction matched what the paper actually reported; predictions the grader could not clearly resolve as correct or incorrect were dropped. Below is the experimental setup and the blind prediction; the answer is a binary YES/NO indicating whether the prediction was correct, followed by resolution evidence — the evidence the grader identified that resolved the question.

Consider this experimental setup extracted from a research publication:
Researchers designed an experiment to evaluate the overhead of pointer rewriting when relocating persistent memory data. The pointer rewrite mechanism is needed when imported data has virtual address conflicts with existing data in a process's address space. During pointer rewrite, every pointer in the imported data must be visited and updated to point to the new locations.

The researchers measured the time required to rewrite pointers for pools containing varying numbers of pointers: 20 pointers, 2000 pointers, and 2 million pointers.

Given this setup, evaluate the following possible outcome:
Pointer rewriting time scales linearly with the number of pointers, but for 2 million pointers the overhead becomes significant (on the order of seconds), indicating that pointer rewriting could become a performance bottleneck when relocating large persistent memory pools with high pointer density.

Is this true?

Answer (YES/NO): NO